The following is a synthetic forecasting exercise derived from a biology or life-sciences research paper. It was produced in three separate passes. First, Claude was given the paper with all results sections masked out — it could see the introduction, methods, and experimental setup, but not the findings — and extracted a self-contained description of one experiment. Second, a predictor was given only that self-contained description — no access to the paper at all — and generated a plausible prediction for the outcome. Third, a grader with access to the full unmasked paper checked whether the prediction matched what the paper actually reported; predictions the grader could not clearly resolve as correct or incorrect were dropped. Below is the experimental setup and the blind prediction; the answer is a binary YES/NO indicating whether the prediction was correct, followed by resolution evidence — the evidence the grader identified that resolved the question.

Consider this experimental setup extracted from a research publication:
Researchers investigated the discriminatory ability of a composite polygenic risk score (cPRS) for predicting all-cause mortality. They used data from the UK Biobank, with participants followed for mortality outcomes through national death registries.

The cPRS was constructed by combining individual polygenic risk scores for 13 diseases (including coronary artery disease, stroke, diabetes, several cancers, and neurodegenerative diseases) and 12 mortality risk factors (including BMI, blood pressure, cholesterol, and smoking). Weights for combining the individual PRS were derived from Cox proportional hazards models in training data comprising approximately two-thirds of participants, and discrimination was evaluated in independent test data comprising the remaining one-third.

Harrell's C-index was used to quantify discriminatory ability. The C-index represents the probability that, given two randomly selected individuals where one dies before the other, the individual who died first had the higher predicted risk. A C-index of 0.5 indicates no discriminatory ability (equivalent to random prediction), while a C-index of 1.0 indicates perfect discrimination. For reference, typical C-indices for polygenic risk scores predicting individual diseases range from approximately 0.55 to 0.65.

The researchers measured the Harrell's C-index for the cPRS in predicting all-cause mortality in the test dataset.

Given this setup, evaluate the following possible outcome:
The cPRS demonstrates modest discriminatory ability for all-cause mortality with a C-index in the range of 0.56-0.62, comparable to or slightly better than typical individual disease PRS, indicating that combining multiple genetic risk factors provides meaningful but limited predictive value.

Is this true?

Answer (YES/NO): NO